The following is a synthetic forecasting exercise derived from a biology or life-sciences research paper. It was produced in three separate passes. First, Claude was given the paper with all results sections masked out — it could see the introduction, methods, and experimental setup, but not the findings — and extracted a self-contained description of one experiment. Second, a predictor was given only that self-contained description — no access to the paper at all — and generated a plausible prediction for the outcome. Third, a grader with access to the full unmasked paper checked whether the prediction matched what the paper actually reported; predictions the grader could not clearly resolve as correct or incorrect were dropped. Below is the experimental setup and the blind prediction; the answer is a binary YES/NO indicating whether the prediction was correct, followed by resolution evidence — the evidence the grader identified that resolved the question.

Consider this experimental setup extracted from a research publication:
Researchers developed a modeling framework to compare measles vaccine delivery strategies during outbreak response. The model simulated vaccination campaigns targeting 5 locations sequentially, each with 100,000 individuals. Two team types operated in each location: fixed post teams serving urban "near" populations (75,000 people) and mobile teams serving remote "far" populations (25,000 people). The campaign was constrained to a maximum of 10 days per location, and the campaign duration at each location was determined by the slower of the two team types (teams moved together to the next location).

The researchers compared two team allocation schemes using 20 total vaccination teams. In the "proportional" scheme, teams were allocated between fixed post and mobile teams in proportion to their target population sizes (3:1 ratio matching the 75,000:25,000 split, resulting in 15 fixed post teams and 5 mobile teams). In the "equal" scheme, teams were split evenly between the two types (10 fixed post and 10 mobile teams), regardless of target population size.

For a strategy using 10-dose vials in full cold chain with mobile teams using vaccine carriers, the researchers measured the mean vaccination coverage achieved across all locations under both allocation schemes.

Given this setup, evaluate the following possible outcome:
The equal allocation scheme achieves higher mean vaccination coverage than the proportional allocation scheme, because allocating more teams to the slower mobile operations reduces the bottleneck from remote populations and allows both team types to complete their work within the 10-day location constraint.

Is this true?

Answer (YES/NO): NO